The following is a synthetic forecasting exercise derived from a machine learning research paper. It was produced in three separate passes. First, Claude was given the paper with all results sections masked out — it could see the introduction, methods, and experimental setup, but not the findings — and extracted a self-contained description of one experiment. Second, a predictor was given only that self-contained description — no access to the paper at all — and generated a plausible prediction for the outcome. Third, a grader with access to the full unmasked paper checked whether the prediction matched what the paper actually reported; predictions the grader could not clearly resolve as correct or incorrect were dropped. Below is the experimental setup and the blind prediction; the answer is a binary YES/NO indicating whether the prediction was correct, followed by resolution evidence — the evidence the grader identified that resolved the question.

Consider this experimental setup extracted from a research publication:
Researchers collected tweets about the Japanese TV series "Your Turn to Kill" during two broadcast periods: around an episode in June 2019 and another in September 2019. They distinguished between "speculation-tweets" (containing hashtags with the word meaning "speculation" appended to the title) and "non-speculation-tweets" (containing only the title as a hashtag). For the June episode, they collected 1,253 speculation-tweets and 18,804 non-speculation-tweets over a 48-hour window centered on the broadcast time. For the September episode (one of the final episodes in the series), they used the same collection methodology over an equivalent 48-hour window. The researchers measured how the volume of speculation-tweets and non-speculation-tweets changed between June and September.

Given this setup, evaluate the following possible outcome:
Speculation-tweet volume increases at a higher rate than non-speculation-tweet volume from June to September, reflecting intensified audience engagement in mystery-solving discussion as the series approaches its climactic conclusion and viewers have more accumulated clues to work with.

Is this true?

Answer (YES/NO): YES